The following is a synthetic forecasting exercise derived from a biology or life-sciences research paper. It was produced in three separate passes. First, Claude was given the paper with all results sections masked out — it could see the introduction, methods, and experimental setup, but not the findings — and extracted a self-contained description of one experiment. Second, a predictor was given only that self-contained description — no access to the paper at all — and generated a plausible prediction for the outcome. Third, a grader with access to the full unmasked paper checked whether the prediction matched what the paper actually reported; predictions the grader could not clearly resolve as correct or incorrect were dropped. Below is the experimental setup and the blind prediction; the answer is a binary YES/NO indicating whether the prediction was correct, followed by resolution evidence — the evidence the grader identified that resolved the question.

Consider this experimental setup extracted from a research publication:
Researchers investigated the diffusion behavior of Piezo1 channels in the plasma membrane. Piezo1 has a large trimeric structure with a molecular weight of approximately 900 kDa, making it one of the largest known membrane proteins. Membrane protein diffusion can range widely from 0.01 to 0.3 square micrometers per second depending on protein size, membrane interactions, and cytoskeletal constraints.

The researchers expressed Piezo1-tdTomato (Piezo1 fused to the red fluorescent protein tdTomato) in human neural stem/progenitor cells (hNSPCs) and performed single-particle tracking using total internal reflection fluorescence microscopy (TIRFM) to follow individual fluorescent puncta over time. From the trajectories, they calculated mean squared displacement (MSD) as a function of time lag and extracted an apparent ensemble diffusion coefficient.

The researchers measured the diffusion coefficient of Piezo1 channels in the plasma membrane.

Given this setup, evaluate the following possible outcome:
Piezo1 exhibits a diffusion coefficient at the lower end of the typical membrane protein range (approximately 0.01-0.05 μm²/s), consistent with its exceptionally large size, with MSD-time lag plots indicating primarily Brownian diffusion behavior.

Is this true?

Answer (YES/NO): NO